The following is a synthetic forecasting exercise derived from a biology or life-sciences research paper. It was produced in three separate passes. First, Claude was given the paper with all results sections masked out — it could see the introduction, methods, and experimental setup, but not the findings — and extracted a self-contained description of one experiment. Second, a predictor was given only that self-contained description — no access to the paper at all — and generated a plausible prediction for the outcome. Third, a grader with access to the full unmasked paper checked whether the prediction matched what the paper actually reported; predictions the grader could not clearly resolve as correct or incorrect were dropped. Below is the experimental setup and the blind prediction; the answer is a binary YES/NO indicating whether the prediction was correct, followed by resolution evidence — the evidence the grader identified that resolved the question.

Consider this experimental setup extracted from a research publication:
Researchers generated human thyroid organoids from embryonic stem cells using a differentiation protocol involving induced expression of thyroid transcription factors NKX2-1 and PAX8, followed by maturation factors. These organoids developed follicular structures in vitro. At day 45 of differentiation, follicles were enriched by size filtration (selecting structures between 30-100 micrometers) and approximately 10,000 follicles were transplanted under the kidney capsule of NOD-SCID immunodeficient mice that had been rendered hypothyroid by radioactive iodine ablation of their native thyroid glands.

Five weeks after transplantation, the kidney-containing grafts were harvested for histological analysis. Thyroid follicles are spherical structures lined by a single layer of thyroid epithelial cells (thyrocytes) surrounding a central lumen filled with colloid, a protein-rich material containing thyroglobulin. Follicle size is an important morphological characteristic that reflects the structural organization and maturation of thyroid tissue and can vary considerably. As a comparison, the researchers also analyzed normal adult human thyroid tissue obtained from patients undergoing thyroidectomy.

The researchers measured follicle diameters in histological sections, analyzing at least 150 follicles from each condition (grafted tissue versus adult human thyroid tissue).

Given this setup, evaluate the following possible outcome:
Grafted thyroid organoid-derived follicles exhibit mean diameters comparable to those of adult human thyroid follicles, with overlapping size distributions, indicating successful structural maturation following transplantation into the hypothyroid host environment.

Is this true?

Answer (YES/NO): NO